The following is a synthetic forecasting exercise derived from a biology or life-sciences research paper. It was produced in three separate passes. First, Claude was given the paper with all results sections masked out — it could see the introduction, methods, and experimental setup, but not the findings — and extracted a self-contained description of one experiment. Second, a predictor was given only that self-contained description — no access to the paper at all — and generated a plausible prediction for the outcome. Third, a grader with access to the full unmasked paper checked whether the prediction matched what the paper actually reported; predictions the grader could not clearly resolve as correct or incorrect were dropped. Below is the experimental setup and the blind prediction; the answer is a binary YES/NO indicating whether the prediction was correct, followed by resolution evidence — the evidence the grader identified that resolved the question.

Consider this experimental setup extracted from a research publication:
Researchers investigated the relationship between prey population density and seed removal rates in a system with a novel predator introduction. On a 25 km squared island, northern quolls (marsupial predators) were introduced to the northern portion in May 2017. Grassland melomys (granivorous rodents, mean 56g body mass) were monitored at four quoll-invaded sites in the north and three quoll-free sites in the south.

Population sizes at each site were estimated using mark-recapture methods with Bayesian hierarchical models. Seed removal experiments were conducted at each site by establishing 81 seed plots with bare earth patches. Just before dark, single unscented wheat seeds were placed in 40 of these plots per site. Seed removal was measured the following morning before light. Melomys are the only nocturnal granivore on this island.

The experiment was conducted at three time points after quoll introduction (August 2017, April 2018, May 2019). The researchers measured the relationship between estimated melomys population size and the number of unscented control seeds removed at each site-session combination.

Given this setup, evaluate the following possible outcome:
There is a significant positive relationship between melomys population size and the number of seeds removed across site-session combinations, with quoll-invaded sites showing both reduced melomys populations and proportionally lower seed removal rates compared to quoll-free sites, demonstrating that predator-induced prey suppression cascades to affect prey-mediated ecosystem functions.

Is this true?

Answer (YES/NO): YES